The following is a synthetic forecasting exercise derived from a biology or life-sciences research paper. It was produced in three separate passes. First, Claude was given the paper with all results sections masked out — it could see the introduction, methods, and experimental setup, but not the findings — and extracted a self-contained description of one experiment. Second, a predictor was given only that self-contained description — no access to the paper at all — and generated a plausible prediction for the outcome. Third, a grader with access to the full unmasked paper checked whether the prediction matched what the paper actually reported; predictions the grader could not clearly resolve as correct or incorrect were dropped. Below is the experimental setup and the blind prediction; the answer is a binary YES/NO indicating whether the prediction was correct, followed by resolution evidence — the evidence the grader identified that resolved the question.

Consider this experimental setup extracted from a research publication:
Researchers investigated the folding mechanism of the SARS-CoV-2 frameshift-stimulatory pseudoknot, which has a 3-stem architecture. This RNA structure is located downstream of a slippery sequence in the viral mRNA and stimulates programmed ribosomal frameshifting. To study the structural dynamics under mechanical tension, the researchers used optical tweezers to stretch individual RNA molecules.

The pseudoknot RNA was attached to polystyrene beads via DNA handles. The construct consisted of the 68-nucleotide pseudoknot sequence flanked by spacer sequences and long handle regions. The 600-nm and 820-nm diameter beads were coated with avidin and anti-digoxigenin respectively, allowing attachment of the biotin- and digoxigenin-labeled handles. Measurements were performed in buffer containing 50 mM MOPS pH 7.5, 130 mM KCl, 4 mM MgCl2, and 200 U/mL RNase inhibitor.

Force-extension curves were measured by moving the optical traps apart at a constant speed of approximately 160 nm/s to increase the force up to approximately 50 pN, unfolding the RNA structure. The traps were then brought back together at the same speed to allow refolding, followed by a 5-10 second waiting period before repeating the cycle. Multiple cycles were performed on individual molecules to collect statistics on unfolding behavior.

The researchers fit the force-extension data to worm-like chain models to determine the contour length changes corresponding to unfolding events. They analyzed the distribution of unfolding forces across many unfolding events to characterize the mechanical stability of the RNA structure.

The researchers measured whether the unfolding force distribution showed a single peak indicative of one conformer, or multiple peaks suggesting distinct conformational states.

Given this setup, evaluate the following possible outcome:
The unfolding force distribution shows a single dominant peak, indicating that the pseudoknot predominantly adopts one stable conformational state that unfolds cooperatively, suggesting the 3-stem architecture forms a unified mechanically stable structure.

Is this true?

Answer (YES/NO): NO